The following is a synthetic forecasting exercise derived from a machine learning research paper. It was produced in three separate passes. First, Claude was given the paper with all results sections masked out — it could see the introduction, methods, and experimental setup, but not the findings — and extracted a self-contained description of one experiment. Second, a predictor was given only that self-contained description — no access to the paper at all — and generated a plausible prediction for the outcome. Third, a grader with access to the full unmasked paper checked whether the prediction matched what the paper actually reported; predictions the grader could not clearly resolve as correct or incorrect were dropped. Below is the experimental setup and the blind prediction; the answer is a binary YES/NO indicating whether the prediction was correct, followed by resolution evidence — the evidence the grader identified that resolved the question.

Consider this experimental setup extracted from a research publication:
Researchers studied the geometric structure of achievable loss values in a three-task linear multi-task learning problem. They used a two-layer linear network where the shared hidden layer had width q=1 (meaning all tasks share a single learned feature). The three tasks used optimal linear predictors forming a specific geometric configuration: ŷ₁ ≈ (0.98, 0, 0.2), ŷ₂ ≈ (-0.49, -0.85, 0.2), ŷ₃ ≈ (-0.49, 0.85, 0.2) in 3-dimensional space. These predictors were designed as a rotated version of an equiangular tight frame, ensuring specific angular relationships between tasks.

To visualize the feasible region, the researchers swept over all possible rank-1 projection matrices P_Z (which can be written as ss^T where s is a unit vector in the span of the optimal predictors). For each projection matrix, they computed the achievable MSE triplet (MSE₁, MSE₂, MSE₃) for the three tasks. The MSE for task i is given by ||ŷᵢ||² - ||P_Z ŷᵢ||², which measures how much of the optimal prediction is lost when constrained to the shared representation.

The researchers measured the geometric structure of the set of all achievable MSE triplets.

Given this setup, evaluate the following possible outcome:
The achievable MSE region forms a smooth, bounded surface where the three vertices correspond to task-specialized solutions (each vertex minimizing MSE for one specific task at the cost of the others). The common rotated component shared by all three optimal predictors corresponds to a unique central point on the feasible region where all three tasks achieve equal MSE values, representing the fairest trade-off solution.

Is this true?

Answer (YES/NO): NO